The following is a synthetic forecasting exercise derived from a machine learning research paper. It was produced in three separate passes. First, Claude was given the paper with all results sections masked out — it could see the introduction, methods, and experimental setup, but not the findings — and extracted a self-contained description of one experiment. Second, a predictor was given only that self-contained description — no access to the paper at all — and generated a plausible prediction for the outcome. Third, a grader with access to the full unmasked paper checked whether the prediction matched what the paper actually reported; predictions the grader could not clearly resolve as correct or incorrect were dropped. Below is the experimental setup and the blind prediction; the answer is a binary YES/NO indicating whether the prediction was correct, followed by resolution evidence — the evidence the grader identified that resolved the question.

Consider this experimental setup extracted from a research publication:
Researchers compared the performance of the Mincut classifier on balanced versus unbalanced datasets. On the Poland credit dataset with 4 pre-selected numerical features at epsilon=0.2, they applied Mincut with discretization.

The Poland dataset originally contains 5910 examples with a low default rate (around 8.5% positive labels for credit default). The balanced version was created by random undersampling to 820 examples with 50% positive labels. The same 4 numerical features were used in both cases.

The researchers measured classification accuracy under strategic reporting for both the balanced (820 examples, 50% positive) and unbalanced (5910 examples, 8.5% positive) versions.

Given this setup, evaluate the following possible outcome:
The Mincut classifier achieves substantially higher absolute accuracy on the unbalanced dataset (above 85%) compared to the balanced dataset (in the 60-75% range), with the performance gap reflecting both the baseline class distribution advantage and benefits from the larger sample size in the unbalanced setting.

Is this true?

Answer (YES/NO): YES